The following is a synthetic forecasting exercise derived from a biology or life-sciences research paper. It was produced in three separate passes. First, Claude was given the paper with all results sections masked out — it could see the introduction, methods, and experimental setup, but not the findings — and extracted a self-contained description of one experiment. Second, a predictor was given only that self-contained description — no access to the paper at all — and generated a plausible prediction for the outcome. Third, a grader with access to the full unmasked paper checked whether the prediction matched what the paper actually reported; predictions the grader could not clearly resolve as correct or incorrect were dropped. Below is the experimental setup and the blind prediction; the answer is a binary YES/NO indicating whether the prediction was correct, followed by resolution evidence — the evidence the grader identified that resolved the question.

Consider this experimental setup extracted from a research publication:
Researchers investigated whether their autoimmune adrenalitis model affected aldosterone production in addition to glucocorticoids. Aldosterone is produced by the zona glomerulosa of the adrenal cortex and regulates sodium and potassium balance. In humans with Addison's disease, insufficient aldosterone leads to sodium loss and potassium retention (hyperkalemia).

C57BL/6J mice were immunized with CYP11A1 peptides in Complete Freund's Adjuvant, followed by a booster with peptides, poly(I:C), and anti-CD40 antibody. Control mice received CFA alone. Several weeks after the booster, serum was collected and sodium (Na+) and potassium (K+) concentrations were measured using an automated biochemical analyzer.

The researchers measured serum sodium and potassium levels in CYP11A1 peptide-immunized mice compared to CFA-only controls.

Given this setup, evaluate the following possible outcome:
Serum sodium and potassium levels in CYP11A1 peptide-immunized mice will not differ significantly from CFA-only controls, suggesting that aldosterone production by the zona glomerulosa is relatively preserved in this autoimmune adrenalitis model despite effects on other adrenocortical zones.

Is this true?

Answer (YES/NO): YES